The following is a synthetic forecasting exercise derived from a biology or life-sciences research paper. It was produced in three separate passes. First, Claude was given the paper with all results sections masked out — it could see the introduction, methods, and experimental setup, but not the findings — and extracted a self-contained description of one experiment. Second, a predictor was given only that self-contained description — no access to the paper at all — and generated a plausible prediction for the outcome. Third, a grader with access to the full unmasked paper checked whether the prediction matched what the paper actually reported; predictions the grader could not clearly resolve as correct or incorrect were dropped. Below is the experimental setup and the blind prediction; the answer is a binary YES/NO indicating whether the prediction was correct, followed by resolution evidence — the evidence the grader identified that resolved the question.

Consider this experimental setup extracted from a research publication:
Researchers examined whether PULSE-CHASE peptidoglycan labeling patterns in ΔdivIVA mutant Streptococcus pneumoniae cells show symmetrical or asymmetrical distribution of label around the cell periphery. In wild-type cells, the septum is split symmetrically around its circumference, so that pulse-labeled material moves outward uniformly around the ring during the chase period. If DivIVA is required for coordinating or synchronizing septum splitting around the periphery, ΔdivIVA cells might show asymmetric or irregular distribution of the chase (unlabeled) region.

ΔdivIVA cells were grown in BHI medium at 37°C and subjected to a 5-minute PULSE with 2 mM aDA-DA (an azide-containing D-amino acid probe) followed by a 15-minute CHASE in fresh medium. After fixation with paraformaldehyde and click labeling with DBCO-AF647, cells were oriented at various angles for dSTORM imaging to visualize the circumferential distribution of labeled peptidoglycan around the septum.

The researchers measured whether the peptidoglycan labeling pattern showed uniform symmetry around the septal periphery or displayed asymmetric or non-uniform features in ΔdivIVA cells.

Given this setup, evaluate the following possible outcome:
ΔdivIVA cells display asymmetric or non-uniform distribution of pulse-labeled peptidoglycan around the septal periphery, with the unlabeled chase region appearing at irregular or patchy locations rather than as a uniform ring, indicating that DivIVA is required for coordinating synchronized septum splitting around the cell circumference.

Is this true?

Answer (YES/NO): YES